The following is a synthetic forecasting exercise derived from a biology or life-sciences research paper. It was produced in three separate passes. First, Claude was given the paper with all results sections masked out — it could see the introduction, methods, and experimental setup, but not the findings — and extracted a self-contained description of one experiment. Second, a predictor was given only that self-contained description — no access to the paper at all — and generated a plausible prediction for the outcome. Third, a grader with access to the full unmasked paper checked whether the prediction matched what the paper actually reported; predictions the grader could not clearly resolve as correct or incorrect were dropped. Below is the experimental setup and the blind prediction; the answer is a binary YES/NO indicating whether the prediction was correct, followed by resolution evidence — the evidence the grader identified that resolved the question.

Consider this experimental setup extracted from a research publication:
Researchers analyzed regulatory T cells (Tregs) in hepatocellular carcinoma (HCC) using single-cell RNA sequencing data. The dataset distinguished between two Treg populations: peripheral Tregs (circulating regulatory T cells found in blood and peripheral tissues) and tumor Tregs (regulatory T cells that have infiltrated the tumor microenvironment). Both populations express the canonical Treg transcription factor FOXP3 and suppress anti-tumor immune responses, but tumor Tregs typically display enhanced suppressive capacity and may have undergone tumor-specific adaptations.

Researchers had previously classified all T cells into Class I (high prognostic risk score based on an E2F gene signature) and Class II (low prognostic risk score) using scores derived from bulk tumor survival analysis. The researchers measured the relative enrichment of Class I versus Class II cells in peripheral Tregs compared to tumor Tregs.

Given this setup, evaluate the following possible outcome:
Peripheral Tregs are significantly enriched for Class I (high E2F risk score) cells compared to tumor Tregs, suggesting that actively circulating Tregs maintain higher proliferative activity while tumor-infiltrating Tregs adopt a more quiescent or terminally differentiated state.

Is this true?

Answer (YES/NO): NO